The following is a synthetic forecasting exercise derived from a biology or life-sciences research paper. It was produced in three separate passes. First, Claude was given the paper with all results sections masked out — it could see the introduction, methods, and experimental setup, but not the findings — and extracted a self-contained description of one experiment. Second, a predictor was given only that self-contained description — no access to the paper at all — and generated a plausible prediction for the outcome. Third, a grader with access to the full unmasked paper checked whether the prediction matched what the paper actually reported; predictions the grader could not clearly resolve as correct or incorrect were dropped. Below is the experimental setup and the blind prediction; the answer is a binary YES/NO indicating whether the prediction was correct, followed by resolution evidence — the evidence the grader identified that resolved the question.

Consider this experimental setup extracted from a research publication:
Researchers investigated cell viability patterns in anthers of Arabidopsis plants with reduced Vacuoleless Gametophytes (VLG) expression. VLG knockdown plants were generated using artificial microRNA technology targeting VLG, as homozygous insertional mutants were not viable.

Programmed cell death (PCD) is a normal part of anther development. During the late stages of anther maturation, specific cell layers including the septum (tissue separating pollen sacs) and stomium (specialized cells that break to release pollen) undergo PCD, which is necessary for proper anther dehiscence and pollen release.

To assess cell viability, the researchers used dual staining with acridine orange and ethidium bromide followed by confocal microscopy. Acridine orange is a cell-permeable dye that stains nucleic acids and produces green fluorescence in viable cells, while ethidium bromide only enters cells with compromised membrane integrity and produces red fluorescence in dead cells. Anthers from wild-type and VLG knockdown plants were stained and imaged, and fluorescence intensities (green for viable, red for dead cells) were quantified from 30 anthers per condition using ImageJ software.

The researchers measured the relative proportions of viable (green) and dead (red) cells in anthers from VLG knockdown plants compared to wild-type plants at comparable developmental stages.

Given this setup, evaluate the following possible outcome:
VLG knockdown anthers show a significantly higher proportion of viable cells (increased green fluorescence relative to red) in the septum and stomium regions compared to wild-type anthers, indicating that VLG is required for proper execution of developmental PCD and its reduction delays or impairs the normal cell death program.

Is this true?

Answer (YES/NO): NO